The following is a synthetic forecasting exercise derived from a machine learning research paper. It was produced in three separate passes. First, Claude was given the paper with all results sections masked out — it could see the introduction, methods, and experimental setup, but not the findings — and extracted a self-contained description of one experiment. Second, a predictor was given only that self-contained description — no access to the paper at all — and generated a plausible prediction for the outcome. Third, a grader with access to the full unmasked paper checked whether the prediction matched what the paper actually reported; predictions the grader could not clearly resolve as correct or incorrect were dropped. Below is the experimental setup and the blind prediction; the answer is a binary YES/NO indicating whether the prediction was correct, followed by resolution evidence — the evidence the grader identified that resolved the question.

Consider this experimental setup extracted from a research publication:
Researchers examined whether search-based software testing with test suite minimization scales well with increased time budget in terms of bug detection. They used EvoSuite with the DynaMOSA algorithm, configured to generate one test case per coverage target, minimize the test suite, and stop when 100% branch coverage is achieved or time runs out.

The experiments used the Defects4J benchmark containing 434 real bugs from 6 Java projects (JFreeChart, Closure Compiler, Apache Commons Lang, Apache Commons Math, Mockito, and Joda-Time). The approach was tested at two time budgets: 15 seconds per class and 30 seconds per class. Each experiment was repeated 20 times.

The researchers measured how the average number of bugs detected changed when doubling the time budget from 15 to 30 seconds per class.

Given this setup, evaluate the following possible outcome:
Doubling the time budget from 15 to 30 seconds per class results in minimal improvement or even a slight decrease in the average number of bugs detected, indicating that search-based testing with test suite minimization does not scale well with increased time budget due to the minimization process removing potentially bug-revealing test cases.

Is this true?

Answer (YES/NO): NO